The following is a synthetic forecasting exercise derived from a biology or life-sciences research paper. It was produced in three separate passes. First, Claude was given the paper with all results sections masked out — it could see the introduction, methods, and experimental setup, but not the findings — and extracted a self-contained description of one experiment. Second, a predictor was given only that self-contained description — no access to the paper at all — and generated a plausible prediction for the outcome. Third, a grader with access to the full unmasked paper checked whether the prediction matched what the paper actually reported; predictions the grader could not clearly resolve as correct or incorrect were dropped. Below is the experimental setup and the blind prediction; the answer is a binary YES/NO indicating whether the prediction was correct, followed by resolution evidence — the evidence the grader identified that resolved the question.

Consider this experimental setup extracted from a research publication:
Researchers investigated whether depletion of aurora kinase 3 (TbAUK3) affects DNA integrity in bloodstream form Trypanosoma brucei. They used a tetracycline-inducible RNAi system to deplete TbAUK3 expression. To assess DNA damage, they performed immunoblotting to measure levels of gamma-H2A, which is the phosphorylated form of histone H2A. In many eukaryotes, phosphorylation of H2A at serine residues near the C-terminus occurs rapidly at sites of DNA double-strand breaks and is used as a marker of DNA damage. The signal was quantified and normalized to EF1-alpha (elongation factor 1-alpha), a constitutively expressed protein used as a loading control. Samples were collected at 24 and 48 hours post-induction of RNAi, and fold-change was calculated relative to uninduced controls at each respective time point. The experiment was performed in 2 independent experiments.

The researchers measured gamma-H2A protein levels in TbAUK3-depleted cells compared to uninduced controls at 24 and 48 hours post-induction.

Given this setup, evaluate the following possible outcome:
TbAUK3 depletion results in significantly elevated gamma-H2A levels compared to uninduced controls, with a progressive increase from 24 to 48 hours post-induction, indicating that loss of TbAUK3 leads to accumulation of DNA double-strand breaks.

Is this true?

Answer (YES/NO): NO